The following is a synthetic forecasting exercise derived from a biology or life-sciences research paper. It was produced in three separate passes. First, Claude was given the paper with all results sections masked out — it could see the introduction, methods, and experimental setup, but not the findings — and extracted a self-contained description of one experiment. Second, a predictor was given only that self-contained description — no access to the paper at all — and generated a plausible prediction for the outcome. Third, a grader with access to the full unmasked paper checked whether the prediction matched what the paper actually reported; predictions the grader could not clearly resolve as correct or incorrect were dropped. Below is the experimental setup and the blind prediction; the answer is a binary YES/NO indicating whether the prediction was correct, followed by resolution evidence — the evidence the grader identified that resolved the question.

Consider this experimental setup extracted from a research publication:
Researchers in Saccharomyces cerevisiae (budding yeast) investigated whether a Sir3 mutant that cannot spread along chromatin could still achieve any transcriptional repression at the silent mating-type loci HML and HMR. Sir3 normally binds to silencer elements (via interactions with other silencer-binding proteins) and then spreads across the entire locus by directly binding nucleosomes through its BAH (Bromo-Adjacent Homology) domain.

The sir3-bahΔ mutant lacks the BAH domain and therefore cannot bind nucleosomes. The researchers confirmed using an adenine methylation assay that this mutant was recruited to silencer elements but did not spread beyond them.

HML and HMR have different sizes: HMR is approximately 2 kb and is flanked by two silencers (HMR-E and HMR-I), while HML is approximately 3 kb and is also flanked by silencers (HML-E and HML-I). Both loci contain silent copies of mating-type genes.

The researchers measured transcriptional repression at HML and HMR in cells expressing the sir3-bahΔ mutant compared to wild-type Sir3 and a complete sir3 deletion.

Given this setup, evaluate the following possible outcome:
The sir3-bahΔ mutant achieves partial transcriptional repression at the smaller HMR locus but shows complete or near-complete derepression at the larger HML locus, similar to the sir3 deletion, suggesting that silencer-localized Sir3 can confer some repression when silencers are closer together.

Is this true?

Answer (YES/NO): NO